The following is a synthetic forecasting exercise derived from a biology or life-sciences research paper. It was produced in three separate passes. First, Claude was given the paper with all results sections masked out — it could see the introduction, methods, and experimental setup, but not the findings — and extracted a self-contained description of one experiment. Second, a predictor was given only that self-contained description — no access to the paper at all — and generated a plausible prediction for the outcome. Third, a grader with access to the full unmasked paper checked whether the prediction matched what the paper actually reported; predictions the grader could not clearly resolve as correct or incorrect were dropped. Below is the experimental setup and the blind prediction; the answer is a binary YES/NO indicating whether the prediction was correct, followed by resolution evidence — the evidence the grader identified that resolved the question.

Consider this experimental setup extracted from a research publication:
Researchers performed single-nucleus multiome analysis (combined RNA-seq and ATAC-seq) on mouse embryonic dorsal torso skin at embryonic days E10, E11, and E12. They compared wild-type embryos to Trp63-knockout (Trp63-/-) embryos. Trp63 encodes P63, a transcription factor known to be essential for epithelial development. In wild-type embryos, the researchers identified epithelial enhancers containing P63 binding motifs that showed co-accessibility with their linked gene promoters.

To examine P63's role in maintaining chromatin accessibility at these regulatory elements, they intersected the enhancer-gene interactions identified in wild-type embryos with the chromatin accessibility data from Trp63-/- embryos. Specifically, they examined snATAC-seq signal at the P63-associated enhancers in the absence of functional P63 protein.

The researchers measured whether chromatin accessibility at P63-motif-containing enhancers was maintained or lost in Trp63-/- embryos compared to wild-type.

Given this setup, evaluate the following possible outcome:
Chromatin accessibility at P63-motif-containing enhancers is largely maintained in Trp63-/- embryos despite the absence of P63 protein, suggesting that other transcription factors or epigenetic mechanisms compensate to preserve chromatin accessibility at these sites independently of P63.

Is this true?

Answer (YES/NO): NO